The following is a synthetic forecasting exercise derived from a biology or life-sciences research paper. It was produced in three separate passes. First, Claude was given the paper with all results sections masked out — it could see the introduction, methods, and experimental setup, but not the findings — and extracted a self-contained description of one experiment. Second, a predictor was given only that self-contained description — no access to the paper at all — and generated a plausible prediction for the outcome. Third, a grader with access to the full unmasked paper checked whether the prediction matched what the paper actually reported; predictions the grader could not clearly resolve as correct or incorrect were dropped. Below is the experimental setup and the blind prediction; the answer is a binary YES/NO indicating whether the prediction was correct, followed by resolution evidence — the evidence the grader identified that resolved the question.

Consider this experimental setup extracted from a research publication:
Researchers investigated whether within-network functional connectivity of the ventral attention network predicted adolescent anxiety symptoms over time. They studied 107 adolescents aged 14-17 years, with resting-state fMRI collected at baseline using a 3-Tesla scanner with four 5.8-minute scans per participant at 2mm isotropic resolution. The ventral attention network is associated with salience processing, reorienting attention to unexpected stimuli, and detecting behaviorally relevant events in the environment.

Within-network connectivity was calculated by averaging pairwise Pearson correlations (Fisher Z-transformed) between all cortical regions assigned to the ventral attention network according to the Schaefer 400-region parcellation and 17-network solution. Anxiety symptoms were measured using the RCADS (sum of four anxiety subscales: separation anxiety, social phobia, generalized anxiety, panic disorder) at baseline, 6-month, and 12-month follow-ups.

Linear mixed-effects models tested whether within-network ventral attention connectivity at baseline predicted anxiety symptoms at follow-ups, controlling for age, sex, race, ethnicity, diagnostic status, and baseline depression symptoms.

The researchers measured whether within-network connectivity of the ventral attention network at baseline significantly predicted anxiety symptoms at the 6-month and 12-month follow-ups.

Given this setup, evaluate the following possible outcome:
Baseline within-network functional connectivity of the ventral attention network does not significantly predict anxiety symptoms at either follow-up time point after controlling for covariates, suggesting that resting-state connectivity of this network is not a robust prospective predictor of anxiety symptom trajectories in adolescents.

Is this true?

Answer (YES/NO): YES